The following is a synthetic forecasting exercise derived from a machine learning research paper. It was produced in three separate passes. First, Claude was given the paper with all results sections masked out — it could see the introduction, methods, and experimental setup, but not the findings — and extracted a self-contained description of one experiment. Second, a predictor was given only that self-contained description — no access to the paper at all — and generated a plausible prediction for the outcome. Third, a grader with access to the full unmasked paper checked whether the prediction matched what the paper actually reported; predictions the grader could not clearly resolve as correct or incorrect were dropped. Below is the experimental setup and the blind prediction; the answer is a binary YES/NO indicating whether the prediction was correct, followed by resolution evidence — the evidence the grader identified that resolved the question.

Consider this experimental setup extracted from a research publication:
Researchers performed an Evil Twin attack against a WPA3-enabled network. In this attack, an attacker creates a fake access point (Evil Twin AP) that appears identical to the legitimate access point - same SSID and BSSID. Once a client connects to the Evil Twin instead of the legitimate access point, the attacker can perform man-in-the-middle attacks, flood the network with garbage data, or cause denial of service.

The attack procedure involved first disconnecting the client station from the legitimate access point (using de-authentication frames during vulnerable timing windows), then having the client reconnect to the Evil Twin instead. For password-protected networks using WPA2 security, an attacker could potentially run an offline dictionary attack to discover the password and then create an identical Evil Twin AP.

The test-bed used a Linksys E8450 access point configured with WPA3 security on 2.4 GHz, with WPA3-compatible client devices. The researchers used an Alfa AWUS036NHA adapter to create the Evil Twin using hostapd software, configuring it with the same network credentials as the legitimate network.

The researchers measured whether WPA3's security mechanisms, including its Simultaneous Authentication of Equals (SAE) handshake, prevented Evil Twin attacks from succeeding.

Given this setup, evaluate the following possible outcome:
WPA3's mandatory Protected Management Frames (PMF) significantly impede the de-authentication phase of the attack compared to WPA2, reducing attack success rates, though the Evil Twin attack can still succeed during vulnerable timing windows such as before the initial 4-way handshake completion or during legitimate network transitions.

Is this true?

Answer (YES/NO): NO